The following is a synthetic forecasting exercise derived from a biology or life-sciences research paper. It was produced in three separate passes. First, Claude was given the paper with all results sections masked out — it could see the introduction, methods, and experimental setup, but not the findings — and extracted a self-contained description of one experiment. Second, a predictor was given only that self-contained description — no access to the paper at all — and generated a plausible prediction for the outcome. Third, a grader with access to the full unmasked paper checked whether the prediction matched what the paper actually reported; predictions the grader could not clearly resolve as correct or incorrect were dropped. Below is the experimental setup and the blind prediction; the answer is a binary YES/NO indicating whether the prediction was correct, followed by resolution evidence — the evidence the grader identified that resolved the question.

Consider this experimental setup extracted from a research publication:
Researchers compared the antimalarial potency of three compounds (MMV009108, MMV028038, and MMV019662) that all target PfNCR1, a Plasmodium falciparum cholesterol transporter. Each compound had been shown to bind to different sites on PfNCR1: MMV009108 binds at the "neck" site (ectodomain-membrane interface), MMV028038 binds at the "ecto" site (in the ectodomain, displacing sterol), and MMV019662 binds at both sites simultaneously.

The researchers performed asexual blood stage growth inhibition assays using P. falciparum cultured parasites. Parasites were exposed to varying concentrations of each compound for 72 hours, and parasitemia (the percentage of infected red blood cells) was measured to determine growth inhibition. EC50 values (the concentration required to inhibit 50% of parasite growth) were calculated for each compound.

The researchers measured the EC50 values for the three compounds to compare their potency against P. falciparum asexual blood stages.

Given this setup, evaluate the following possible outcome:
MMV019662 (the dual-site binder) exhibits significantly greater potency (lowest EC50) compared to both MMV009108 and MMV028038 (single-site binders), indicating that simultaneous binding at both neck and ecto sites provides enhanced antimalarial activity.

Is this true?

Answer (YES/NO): NO